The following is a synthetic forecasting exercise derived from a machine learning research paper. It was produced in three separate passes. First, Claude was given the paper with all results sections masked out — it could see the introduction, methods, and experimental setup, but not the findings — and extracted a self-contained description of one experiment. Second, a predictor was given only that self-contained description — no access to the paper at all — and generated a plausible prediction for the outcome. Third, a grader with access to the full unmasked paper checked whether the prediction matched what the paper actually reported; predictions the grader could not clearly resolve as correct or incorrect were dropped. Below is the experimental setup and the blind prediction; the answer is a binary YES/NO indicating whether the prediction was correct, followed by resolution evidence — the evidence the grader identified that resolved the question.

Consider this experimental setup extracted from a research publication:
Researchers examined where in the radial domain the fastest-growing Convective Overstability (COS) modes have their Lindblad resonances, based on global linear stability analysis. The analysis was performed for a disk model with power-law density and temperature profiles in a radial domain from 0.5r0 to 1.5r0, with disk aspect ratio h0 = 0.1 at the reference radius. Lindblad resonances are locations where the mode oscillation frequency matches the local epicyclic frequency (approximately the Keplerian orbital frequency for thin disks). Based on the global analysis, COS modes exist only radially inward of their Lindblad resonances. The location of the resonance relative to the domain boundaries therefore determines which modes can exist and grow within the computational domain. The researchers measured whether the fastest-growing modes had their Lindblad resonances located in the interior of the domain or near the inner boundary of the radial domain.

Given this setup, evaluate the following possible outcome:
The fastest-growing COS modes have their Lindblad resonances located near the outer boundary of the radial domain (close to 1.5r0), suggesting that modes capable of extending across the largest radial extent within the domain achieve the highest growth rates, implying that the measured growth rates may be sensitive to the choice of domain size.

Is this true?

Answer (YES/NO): NO